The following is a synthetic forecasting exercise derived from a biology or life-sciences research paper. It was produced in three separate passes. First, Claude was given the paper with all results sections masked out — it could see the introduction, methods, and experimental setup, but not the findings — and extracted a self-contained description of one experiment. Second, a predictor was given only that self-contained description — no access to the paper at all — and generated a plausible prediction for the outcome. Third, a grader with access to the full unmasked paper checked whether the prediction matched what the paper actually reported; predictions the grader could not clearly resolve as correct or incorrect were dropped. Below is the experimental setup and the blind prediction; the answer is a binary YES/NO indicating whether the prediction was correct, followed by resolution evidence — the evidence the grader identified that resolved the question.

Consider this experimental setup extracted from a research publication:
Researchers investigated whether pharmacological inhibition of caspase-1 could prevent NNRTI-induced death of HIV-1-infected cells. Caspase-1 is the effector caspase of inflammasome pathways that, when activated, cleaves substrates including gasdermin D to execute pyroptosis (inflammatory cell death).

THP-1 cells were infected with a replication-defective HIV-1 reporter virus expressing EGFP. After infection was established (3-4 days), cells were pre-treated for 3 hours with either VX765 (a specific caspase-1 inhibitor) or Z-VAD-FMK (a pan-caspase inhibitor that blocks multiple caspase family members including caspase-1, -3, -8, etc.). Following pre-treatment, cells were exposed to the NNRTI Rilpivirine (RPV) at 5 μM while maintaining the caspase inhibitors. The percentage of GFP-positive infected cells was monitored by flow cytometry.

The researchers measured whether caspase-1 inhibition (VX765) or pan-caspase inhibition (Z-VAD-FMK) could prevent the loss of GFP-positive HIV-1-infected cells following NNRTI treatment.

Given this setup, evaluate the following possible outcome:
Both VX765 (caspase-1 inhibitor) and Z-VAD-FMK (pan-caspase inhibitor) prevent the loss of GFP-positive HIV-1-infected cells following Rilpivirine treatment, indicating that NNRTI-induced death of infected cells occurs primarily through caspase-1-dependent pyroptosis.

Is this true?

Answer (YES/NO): YES